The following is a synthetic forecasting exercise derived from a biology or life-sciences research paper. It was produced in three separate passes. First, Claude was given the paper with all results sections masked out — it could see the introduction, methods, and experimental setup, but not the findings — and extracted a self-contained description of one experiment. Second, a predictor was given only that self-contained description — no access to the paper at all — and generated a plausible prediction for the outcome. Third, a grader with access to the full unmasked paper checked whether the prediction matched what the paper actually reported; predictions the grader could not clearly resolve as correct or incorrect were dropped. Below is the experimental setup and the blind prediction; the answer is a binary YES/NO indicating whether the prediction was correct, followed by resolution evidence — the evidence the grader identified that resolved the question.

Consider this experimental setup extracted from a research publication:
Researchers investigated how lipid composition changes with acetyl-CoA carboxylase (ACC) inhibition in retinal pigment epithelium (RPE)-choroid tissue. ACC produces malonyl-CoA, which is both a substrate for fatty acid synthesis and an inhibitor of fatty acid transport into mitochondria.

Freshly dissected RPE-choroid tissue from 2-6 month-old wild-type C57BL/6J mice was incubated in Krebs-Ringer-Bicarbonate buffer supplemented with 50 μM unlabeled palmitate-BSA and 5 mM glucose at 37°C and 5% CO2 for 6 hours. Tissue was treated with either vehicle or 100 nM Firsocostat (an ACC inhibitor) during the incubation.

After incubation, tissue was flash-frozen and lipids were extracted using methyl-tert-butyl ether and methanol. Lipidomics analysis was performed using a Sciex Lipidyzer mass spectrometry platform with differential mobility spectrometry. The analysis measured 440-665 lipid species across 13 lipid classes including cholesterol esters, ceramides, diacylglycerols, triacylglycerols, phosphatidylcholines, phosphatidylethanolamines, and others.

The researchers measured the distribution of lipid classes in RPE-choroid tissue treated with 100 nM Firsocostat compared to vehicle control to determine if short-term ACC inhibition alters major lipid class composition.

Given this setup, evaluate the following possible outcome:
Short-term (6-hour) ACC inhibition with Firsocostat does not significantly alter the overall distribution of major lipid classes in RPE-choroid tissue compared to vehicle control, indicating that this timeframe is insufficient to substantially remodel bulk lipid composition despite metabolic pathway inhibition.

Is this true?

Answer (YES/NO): YES